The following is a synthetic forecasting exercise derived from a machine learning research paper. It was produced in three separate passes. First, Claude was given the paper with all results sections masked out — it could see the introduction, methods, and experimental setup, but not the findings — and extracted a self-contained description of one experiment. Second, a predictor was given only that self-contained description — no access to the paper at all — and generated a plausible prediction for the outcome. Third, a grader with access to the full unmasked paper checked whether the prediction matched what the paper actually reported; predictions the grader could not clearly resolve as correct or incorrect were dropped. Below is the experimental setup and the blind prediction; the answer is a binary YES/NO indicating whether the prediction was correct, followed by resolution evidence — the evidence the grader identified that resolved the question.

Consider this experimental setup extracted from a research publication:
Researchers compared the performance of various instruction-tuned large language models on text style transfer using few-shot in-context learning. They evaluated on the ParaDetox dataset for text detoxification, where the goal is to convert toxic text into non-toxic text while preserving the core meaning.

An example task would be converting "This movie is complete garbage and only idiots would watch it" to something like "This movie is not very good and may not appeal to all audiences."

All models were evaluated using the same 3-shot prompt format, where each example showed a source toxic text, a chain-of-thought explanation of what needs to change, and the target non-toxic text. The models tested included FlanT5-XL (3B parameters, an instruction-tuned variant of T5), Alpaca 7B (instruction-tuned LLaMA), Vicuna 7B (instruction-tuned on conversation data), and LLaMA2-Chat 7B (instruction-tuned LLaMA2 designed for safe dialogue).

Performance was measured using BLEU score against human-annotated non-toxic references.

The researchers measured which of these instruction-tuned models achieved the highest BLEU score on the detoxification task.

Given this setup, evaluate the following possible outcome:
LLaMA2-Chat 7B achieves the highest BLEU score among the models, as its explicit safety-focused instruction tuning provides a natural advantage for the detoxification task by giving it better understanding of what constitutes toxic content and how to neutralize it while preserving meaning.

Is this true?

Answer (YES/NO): NO